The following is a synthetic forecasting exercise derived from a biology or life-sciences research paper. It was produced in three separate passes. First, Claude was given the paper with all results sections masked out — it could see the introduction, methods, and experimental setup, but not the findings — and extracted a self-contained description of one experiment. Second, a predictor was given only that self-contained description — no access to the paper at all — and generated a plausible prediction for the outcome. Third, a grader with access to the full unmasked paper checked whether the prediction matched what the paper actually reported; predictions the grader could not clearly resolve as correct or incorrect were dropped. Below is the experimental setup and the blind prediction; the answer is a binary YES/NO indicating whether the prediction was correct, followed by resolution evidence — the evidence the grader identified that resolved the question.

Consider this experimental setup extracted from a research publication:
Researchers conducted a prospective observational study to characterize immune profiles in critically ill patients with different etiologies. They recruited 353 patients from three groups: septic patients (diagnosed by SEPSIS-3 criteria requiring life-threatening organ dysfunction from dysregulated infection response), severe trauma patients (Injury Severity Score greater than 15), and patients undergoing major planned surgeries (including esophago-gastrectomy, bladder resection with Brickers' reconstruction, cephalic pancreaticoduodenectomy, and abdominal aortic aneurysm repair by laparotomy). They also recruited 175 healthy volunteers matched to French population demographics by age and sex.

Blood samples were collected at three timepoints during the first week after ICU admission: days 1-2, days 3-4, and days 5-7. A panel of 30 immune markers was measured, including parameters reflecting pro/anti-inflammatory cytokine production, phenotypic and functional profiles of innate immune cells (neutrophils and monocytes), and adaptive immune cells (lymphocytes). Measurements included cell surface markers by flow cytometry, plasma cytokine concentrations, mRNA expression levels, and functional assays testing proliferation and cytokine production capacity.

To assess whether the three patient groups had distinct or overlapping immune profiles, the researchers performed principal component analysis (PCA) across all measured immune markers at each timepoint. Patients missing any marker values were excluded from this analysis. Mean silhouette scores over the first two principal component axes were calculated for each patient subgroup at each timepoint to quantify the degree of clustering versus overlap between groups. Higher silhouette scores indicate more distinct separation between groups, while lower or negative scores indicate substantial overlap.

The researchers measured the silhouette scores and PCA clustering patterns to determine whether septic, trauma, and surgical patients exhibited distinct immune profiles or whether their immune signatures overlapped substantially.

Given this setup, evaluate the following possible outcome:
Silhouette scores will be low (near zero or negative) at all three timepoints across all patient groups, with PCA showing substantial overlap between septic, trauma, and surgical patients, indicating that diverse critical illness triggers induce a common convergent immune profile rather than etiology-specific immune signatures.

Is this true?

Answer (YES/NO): YES